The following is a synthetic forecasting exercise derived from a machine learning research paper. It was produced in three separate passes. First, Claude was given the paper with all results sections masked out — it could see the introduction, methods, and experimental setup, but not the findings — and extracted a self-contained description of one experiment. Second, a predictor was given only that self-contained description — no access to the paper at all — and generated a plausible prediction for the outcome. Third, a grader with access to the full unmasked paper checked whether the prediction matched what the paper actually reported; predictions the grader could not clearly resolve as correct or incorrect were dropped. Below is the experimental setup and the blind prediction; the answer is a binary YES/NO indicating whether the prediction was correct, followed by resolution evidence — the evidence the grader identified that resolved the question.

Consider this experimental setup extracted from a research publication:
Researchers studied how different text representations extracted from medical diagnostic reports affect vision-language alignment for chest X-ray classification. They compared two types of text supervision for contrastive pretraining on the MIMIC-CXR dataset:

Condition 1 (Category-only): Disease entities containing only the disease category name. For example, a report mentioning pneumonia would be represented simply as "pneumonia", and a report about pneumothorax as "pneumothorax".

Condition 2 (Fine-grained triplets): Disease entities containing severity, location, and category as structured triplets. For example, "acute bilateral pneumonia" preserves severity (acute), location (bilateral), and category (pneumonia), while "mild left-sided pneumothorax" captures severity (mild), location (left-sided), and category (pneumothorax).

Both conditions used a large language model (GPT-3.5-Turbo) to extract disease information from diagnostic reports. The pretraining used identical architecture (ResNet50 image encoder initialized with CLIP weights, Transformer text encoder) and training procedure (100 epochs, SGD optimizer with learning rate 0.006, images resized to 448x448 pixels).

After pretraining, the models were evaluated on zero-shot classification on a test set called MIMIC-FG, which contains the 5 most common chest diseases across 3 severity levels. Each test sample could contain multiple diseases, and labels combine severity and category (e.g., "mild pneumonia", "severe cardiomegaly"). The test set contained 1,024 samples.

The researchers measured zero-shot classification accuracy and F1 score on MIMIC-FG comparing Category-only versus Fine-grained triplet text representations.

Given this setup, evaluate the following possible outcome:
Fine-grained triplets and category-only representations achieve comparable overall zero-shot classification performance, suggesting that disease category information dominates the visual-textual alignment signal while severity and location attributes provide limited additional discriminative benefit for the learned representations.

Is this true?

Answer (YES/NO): NO